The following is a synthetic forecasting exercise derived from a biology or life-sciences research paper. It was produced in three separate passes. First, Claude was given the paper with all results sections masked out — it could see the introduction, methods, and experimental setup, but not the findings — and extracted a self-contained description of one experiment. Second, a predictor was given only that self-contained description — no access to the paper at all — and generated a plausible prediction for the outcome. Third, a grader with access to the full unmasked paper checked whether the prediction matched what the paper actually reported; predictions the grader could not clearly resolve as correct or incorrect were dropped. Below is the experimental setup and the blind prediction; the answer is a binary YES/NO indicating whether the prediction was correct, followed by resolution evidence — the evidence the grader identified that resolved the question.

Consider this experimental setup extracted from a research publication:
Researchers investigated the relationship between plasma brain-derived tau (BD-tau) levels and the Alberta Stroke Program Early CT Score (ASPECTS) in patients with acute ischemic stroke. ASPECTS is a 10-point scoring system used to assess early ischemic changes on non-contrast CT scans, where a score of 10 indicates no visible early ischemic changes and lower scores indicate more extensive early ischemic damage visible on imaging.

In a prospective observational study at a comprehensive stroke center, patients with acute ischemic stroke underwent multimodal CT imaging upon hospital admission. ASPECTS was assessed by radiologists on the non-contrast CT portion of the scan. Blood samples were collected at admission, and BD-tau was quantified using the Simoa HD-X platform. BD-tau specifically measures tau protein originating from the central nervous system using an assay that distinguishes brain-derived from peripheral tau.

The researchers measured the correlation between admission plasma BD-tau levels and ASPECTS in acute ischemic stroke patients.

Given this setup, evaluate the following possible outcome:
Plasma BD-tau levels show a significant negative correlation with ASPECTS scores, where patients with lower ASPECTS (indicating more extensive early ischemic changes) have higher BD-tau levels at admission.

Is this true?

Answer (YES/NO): YES